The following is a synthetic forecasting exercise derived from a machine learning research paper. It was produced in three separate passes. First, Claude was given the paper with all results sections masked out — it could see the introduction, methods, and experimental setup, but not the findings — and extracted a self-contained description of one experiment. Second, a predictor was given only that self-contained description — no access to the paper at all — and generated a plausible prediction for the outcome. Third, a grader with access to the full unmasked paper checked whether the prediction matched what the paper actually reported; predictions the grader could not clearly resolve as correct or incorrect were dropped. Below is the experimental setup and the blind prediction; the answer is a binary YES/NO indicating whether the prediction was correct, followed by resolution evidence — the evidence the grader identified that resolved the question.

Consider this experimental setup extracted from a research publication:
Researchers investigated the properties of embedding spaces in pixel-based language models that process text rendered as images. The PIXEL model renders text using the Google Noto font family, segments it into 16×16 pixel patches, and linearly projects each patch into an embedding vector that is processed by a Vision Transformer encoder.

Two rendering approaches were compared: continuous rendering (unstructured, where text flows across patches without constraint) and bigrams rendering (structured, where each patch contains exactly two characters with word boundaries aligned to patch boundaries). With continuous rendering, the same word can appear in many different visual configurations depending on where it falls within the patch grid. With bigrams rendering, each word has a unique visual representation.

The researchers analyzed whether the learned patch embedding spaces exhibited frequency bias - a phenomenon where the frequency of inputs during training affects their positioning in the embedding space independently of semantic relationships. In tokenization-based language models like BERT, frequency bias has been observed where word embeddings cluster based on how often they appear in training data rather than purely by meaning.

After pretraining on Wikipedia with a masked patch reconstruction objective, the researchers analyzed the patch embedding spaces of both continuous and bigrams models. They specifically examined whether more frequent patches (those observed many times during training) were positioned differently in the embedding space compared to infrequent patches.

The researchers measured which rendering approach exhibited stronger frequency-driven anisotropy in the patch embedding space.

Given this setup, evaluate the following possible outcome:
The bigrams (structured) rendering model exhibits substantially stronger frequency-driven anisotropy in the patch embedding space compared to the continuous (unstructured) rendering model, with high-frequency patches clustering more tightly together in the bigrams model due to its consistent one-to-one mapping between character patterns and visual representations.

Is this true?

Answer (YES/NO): NO